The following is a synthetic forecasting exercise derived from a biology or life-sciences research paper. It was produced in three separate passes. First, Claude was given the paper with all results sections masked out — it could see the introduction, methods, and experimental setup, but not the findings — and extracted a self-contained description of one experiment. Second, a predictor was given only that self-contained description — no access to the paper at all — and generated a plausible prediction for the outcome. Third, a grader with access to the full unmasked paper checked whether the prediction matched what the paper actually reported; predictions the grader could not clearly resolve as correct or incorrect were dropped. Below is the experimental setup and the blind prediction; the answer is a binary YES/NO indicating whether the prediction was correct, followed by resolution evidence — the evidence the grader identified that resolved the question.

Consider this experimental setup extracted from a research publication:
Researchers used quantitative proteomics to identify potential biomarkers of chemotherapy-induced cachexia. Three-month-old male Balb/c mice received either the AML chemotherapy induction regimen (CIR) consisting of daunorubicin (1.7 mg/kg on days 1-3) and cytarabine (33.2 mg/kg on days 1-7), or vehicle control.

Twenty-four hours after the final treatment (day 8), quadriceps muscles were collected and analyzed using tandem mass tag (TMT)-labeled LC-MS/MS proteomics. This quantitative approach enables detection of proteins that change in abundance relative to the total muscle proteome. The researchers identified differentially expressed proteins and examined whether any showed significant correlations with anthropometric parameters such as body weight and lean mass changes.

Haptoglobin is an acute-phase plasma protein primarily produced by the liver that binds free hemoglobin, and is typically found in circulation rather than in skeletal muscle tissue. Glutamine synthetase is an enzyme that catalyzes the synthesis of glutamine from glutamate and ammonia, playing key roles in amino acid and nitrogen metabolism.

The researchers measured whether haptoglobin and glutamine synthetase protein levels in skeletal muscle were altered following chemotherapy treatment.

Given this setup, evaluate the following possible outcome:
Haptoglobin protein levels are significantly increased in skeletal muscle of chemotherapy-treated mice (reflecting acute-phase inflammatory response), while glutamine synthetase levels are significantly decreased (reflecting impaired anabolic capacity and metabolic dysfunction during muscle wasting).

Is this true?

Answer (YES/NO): NO